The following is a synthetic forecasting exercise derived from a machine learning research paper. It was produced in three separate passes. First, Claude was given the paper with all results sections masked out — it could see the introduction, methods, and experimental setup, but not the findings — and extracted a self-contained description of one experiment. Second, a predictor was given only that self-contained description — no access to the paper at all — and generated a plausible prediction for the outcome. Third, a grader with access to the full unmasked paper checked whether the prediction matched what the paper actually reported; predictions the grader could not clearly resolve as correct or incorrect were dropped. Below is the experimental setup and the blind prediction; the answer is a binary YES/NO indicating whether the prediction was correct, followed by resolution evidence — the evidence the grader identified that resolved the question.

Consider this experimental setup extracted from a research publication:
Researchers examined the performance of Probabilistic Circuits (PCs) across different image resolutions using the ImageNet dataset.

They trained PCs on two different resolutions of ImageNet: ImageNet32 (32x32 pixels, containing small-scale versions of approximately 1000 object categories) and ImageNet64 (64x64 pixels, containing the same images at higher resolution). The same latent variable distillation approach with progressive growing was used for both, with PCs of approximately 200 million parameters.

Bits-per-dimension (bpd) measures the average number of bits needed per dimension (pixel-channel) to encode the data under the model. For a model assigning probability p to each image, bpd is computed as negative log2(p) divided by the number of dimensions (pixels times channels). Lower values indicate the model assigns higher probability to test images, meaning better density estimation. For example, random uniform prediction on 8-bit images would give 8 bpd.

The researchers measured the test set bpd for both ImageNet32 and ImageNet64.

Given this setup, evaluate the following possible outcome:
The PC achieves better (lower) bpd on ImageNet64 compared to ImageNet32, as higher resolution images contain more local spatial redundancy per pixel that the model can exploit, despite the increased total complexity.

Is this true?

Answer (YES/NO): YES